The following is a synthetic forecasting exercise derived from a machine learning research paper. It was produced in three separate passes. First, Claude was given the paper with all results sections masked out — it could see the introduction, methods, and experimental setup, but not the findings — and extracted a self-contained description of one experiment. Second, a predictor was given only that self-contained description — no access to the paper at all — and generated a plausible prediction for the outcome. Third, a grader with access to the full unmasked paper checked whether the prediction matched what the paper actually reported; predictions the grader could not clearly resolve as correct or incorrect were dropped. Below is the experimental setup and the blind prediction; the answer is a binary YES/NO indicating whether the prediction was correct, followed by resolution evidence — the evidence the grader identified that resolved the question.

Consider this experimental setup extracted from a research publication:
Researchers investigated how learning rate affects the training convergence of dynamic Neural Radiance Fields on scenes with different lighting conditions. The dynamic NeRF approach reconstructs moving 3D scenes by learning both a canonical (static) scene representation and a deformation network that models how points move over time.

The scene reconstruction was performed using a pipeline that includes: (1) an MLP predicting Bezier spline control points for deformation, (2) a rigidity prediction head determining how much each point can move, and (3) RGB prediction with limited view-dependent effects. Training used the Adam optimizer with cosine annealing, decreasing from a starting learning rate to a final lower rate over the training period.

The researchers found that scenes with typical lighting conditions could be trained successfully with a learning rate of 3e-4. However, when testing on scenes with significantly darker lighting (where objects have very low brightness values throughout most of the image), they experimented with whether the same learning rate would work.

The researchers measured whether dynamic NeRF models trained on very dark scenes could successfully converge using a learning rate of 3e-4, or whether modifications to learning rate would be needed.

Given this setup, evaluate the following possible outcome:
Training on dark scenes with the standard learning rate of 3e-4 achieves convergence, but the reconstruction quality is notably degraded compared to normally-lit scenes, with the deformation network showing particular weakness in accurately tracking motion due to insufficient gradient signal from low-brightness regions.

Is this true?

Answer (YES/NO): NO